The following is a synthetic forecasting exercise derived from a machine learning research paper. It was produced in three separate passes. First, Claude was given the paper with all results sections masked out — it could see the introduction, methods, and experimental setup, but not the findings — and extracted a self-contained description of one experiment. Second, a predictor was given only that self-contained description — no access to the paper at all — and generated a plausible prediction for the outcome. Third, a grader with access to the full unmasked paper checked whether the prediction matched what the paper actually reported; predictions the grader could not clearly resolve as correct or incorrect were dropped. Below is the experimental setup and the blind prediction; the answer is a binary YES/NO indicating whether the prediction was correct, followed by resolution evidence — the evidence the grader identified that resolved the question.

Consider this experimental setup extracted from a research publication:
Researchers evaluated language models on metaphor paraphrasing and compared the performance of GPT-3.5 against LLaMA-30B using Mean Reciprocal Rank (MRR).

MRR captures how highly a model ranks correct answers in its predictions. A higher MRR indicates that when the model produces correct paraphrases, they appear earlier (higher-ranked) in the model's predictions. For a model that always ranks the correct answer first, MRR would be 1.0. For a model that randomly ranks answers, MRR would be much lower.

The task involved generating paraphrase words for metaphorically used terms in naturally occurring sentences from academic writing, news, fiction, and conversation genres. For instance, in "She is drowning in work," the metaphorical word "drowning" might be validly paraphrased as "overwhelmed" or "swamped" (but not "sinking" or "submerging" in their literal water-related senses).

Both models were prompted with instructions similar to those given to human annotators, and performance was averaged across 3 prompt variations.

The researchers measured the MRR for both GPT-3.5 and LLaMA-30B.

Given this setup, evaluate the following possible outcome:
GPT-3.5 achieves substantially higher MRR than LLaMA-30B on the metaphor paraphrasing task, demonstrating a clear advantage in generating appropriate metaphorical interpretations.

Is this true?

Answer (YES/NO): NO